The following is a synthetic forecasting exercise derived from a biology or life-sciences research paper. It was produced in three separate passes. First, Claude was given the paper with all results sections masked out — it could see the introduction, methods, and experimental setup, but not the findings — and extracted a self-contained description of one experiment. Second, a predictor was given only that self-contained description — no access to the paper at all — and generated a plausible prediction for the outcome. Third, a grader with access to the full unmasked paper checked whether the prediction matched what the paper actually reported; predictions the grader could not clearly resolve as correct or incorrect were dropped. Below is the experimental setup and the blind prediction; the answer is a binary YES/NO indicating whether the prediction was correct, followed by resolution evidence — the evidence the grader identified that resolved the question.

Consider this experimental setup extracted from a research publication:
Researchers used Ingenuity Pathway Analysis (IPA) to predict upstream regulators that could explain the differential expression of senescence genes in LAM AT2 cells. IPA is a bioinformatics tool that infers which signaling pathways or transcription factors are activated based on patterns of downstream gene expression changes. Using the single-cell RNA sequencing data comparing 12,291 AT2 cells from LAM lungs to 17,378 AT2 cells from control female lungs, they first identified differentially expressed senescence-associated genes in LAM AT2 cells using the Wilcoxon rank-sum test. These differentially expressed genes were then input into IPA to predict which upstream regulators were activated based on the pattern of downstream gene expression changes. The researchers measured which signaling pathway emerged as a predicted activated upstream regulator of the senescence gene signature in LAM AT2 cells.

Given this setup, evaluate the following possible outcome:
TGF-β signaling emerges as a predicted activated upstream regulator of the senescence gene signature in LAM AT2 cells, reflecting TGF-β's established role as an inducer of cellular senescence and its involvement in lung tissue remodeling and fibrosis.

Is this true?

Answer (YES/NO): NO